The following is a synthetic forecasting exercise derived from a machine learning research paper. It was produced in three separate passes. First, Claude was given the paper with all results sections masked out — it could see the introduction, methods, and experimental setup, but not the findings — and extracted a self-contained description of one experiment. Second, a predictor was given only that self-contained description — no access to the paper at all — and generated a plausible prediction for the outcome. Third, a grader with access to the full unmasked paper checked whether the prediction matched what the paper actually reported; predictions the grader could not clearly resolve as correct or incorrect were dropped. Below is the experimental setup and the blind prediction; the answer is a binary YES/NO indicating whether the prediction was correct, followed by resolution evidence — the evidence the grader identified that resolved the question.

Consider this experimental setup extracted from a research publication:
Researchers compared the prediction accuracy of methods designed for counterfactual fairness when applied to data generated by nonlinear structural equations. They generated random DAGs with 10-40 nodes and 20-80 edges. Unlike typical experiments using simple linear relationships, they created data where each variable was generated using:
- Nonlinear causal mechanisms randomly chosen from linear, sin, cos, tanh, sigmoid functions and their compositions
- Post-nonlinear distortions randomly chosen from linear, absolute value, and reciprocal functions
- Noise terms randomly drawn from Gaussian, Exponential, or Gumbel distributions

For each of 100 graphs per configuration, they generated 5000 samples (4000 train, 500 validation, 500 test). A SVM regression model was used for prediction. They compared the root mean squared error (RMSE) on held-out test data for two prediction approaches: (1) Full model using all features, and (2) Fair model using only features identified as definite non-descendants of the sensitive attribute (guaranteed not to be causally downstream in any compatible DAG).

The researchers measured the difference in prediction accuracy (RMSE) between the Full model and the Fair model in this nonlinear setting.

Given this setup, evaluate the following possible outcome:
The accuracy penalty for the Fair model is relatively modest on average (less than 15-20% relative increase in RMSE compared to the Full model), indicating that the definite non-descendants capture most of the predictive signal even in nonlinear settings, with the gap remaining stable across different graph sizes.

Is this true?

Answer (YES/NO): YES